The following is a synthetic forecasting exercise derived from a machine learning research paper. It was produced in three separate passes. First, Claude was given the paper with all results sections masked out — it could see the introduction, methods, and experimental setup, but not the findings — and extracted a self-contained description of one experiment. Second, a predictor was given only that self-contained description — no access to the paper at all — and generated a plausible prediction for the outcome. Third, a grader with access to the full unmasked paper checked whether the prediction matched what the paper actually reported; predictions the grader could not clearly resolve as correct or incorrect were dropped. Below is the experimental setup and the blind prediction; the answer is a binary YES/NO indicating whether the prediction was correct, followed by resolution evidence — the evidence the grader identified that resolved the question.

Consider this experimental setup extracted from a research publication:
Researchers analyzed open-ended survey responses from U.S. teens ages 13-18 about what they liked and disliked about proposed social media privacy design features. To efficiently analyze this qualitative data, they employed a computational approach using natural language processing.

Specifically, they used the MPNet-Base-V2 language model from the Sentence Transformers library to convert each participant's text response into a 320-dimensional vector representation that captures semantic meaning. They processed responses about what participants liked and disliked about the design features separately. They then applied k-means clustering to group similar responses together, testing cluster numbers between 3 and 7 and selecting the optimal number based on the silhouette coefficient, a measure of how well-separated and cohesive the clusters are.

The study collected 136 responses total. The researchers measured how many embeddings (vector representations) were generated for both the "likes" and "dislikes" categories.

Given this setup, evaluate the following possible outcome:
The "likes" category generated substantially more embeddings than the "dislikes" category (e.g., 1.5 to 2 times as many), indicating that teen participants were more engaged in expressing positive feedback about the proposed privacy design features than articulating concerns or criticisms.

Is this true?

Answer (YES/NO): NO